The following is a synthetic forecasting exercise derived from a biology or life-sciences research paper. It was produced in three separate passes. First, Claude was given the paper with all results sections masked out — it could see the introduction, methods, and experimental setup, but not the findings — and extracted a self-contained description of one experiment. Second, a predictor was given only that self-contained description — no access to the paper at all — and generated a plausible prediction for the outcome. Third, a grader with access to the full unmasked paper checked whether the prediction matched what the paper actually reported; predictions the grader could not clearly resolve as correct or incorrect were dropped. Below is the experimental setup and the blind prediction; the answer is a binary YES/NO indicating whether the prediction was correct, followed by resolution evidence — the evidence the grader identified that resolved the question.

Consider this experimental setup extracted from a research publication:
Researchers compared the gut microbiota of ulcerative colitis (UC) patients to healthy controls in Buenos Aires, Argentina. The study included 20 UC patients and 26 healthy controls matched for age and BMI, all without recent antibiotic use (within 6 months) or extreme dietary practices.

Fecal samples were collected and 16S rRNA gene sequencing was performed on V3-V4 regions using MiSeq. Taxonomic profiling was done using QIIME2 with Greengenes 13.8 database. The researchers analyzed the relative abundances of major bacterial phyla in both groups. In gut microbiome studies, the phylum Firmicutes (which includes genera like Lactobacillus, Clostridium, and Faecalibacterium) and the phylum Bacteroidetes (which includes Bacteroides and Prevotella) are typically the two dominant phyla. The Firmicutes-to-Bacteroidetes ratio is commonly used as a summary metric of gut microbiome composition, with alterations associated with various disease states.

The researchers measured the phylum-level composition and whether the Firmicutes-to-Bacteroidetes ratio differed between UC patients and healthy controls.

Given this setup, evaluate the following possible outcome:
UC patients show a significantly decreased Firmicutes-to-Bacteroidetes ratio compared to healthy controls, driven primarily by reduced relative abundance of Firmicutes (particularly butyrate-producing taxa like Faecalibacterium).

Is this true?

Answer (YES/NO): NO